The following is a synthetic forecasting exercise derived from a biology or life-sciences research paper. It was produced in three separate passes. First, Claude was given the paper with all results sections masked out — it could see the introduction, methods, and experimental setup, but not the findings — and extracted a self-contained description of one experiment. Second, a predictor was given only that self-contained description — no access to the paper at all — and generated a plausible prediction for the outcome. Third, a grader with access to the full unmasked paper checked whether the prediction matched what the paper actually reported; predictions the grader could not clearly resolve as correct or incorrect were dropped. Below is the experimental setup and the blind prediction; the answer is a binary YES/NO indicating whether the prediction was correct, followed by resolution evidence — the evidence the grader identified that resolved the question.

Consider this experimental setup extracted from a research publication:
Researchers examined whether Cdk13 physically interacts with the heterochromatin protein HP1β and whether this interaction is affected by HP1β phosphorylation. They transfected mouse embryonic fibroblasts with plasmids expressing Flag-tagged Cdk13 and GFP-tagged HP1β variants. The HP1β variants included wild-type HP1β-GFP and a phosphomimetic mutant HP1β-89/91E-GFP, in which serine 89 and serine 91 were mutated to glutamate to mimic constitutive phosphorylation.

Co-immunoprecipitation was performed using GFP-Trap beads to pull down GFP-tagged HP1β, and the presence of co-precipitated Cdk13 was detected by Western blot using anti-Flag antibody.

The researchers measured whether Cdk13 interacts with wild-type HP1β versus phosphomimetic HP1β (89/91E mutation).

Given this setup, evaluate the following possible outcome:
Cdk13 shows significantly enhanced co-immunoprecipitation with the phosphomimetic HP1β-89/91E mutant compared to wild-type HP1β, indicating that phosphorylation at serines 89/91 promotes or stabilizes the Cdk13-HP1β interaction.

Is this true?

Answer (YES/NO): NO